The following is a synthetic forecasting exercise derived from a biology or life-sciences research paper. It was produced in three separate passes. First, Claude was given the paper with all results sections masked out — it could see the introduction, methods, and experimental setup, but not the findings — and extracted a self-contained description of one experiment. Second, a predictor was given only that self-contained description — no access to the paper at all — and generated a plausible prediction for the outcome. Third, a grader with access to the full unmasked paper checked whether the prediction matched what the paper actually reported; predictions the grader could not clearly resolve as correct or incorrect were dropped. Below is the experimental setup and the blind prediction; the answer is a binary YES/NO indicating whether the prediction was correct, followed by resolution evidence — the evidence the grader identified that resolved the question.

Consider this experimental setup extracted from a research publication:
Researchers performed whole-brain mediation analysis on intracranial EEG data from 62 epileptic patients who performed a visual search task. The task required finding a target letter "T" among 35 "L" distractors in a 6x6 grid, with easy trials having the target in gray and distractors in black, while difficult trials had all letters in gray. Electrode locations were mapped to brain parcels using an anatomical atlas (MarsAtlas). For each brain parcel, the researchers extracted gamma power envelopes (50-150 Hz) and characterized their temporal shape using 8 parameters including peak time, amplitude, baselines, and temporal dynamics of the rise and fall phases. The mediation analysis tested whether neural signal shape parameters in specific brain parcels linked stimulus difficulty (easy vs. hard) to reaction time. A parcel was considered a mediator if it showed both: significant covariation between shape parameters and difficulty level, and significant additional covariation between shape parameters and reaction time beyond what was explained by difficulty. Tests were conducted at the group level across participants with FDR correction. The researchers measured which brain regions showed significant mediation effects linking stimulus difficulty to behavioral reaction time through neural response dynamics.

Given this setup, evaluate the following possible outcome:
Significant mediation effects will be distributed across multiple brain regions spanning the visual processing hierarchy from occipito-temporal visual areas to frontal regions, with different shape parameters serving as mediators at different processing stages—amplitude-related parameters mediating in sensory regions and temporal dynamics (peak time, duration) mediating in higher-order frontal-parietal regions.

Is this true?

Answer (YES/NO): NO